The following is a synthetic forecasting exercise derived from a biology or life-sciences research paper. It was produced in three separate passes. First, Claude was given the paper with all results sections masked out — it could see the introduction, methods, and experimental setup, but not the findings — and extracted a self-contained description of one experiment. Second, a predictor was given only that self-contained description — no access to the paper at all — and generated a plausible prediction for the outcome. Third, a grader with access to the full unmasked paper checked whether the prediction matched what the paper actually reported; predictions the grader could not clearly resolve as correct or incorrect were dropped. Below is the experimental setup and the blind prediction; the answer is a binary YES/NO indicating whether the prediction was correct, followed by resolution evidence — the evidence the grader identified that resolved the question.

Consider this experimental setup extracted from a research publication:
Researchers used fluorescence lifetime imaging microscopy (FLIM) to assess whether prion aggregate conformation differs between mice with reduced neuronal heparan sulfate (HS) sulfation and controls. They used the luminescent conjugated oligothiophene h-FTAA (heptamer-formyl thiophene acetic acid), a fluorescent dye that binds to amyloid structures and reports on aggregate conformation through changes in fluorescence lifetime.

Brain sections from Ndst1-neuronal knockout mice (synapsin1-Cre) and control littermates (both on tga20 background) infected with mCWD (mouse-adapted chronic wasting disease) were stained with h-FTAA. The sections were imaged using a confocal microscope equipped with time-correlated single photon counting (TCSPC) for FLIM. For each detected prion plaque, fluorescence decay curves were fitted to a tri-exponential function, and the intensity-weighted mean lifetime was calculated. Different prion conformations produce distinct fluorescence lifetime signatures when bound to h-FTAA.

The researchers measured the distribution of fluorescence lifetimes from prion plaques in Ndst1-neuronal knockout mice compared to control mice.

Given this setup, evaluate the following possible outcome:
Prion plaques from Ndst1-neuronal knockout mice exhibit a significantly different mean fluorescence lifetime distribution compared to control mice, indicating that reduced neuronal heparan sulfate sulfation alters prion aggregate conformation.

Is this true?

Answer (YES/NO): NO